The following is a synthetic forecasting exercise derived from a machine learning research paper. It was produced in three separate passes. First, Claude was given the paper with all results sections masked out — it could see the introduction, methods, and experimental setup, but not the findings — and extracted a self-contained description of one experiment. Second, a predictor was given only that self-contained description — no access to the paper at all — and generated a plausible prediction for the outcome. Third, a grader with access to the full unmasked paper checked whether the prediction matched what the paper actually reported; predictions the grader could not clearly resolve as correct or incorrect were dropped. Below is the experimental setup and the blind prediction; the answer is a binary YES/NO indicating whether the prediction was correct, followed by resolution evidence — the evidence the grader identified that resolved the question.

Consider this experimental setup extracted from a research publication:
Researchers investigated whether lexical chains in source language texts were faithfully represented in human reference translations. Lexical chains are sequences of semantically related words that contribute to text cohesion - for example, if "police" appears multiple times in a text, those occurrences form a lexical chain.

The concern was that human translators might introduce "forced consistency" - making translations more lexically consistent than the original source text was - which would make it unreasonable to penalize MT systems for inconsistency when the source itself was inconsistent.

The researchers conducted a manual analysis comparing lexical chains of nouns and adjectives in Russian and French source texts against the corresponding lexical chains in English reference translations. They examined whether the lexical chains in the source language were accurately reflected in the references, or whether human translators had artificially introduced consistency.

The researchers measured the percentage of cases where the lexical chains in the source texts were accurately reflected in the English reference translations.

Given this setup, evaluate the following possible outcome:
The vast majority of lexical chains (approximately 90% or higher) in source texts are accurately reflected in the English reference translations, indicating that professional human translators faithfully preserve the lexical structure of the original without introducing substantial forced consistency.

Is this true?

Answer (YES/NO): NO